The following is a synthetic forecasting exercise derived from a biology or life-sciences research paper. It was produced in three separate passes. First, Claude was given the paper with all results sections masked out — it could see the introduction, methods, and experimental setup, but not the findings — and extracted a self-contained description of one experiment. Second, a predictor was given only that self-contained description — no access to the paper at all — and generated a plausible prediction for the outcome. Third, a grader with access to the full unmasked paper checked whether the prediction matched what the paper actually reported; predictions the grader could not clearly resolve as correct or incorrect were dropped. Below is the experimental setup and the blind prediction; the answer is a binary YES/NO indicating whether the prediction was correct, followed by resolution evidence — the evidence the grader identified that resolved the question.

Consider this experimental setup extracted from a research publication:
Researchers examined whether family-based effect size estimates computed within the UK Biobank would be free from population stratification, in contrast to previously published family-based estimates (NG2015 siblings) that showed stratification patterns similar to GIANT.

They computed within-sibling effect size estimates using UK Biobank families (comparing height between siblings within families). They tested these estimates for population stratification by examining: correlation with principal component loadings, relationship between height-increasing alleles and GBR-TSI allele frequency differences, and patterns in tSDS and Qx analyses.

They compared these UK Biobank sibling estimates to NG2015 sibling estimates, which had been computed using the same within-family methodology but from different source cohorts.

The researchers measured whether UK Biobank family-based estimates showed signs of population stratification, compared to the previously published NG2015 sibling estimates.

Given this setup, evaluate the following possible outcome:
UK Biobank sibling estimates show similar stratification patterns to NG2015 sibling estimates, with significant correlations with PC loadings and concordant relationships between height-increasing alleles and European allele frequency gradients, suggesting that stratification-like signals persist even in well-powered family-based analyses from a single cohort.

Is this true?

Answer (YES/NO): NO